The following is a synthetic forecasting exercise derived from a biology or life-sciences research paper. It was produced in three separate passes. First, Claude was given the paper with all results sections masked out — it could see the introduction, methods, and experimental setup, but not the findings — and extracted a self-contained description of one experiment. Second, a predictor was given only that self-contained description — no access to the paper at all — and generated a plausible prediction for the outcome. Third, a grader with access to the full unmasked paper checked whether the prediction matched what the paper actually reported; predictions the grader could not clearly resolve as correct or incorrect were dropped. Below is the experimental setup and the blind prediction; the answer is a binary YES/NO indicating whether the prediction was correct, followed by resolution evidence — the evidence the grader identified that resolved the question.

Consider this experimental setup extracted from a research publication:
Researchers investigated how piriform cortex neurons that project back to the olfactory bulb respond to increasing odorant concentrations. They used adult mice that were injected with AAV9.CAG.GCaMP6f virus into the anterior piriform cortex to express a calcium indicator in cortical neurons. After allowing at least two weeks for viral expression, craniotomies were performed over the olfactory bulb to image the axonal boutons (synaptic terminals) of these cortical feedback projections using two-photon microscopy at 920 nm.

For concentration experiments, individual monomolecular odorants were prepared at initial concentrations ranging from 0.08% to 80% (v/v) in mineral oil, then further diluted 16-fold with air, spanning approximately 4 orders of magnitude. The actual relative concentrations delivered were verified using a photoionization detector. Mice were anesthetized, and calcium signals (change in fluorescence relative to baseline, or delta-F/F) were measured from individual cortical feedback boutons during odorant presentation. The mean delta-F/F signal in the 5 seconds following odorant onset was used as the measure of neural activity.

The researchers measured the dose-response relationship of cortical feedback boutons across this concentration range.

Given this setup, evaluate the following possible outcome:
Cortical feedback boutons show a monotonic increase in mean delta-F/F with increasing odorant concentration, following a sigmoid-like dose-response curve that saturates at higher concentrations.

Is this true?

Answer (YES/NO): NO